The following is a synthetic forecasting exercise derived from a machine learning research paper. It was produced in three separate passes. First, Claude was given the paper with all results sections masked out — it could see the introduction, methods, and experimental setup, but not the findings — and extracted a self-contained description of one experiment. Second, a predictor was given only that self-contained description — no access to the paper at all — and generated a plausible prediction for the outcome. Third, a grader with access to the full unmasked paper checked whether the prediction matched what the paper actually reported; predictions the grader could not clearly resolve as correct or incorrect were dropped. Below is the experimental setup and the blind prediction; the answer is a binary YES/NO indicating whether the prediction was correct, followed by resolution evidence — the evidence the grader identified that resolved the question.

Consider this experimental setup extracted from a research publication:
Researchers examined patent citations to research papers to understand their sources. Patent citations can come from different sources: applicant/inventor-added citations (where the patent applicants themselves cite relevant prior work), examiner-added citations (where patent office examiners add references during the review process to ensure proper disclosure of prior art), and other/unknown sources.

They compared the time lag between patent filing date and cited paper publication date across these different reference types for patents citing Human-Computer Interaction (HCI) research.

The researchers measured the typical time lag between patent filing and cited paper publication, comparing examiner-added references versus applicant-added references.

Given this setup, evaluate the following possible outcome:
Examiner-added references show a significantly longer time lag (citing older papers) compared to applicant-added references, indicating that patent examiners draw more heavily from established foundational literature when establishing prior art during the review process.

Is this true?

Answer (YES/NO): NO